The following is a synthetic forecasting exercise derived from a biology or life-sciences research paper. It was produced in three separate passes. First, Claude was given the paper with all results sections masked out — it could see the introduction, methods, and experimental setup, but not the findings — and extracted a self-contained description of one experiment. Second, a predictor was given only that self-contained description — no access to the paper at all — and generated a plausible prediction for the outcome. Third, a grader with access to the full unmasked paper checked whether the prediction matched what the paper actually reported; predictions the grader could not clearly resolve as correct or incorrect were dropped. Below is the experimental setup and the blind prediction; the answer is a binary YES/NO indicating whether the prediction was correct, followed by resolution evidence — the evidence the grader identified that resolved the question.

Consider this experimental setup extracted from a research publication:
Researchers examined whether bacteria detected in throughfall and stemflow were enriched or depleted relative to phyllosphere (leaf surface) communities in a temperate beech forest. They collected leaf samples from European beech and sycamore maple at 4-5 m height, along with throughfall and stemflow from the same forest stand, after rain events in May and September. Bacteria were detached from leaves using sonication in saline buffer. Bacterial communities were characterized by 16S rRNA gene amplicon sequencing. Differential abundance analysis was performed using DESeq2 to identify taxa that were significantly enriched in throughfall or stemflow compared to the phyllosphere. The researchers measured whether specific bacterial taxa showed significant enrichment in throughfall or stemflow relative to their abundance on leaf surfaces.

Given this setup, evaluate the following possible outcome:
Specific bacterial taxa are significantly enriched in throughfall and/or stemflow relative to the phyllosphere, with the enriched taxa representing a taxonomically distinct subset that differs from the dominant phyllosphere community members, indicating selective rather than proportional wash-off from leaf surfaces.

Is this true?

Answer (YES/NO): YES